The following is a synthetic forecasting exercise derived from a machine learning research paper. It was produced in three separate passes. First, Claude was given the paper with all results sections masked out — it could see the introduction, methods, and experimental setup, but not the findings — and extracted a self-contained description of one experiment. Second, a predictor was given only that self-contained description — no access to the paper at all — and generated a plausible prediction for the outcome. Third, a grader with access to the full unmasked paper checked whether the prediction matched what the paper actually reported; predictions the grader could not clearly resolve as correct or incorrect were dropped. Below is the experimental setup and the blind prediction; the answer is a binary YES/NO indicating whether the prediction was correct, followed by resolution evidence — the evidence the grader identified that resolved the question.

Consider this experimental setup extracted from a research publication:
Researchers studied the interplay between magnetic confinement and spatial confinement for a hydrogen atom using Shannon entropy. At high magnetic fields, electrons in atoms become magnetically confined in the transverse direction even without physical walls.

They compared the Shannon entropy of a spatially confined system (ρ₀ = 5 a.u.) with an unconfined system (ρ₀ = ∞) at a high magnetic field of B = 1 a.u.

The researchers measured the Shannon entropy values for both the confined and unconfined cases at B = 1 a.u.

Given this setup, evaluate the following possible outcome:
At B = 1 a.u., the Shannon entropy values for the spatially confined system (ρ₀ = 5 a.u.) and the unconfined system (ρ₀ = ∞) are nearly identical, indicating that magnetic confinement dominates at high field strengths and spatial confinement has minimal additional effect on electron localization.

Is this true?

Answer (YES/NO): YES